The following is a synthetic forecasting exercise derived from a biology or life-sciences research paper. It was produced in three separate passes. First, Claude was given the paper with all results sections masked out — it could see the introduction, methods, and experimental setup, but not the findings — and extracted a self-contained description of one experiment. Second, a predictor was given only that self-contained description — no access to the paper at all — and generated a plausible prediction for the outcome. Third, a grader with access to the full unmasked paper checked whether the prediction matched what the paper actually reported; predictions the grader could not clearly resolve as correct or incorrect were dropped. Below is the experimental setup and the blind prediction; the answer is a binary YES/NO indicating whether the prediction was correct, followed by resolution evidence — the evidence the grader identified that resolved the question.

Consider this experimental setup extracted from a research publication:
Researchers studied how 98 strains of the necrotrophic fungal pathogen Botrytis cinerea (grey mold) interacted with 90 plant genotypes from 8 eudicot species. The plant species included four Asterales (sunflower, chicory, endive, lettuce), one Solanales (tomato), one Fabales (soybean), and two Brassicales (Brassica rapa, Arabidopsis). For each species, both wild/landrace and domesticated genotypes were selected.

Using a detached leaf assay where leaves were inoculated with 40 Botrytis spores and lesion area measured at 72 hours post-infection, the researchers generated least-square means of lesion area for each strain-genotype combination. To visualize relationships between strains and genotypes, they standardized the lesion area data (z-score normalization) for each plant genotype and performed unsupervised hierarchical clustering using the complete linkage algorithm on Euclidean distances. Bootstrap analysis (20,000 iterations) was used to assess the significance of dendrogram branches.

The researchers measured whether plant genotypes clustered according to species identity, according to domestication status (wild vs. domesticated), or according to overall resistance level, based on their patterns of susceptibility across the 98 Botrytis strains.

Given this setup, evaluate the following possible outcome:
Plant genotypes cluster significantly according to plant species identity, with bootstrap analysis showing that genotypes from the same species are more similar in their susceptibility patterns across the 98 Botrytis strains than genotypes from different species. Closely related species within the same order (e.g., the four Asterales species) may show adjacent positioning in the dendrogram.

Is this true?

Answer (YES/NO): NO